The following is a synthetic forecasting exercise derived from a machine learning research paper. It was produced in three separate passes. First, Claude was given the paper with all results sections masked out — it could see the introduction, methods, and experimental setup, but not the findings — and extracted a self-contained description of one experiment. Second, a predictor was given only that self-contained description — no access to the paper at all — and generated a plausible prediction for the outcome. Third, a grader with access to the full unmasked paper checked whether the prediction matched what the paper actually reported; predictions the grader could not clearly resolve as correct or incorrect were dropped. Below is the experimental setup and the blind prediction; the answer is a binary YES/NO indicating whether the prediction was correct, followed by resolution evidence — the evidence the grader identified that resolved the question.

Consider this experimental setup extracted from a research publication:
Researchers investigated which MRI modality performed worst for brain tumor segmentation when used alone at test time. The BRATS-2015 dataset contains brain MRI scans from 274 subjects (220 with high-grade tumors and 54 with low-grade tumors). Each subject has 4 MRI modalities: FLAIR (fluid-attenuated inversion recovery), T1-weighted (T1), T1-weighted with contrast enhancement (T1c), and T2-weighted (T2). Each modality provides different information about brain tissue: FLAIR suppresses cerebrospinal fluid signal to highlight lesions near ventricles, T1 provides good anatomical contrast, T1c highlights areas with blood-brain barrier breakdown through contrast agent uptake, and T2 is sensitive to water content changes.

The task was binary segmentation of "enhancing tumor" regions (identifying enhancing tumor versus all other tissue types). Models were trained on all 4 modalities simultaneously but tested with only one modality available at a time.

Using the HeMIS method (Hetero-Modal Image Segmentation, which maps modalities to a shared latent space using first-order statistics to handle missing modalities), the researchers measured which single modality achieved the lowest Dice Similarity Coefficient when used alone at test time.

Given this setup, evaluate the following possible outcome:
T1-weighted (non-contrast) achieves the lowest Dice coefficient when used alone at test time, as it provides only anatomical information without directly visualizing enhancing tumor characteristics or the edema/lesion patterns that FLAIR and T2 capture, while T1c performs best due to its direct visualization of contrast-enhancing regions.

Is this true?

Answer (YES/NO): YES